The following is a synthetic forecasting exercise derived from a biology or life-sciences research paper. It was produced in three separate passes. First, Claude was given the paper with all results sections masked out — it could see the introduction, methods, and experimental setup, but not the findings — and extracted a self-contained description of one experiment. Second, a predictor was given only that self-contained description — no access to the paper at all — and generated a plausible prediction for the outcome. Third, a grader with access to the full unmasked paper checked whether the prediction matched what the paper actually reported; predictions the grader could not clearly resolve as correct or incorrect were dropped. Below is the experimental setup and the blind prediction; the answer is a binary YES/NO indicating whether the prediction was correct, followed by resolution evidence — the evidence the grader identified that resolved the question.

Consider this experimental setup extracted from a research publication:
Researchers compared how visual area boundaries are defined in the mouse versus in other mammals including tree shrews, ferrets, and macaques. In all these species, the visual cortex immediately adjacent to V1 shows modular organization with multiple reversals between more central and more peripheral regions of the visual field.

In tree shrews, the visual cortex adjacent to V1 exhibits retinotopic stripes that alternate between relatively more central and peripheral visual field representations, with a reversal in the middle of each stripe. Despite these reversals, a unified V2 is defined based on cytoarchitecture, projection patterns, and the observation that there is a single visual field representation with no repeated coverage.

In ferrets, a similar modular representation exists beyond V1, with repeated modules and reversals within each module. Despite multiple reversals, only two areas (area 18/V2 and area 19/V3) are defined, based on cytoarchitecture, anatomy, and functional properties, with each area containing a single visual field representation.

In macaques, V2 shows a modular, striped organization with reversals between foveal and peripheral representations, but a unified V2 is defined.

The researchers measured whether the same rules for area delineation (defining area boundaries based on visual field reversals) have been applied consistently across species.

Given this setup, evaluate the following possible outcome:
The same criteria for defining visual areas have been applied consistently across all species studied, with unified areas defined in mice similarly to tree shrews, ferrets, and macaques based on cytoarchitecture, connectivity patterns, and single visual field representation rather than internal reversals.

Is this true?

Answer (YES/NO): NO